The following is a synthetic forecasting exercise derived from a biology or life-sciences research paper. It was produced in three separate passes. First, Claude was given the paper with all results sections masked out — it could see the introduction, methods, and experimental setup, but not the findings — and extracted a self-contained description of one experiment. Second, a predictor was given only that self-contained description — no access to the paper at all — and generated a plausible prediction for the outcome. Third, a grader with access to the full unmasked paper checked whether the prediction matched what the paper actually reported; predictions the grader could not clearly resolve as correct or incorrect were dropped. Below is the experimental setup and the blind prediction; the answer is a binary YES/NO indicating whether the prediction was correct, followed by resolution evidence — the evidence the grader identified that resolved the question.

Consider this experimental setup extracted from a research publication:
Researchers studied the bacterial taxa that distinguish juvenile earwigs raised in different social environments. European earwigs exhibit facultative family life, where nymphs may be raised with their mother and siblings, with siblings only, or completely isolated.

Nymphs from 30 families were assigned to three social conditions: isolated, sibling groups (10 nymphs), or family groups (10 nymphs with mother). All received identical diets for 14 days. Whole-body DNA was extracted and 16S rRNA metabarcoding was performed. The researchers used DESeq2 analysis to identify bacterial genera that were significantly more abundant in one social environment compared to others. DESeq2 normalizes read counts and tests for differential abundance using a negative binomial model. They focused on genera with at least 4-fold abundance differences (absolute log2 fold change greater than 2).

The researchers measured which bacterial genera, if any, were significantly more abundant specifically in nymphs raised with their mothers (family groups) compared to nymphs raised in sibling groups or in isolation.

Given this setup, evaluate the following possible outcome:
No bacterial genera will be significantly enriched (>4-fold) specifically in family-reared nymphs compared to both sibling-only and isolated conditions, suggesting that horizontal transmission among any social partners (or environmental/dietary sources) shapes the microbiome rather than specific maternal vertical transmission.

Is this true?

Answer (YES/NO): NO